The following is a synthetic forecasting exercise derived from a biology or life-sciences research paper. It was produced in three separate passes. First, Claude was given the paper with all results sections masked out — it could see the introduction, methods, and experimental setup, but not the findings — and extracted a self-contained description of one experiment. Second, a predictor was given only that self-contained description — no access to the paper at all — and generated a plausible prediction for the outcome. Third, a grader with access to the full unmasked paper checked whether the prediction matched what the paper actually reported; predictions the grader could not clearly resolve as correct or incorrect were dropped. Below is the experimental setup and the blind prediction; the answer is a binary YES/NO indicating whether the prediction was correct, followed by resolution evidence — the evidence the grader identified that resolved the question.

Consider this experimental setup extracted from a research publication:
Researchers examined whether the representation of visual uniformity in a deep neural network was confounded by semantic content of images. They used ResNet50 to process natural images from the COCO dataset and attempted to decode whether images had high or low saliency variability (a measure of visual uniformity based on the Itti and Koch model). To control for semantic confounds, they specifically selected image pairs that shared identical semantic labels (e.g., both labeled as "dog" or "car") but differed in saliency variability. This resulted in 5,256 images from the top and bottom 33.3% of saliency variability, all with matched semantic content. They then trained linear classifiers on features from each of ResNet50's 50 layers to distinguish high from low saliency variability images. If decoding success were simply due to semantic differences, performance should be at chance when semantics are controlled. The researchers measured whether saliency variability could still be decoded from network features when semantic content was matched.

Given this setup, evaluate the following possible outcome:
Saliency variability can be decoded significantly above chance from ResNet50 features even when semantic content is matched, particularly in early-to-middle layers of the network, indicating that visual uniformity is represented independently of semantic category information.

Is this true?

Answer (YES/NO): NO